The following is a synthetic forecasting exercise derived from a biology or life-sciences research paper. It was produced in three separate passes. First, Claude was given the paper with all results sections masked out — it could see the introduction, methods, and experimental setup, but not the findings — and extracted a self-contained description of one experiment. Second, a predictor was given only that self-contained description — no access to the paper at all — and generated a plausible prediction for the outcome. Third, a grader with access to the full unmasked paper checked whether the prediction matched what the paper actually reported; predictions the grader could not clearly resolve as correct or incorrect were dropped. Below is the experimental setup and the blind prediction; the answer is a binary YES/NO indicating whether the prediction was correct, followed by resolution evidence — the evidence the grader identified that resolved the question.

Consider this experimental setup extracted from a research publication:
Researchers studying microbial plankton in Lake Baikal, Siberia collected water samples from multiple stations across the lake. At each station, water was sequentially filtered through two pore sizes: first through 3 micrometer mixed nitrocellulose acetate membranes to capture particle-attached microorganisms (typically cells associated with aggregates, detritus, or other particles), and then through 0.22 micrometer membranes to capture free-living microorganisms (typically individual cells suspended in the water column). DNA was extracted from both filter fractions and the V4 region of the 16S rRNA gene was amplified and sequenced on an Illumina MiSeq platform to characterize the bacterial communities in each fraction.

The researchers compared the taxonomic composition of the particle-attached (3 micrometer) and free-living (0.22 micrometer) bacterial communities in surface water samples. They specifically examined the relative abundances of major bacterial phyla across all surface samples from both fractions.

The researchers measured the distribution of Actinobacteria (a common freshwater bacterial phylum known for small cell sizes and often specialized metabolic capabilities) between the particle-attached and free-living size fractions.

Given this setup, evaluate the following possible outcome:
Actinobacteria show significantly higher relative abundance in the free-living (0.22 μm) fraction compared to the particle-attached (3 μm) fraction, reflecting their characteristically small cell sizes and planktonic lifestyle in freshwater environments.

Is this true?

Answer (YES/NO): YES